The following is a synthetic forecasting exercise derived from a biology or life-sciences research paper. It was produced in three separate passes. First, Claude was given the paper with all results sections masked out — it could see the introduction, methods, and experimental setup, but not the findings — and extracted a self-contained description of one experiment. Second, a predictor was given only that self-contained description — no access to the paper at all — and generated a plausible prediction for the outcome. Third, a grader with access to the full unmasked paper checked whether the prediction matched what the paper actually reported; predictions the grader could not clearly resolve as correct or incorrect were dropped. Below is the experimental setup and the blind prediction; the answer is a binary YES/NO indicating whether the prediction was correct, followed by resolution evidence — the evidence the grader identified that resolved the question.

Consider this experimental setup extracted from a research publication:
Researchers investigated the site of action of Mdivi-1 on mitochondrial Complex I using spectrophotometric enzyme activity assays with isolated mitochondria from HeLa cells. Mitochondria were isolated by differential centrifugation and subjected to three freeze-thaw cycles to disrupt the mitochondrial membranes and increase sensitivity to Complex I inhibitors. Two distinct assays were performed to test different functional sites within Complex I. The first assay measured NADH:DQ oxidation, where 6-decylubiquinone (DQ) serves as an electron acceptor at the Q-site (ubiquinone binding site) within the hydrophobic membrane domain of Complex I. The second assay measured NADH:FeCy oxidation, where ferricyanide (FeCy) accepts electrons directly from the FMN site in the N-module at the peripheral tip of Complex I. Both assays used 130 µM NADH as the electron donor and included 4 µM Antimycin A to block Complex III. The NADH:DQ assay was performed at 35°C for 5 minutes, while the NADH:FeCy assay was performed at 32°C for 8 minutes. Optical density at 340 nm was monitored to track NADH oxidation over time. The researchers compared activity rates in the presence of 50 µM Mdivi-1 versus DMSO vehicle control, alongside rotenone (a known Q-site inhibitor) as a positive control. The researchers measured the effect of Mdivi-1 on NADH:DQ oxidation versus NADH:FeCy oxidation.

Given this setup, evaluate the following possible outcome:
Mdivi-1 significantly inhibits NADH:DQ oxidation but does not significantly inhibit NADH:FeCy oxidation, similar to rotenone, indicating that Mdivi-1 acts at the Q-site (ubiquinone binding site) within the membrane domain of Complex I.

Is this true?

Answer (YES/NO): YES